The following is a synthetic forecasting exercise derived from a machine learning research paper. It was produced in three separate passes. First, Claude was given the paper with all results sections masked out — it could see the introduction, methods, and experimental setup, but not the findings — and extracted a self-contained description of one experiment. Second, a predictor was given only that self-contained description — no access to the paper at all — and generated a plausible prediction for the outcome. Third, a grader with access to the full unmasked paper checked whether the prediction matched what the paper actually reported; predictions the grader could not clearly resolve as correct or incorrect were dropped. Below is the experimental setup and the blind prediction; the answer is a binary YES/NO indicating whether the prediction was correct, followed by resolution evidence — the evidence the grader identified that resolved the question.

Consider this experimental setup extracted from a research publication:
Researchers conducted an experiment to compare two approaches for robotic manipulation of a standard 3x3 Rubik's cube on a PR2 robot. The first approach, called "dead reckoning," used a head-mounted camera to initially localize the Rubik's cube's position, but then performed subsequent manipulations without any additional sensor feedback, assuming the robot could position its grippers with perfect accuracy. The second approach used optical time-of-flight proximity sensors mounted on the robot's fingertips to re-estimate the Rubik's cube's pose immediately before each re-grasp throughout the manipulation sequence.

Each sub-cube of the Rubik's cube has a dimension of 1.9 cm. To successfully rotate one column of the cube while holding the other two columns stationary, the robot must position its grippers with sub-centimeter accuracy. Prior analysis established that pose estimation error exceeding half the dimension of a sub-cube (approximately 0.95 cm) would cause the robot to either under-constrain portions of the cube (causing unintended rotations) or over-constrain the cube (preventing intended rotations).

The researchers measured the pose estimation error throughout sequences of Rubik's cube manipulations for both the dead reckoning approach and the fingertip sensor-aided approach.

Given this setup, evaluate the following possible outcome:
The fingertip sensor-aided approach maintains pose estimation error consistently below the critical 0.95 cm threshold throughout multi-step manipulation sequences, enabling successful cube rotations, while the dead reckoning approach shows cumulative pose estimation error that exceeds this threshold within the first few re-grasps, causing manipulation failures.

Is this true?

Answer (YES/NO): NO